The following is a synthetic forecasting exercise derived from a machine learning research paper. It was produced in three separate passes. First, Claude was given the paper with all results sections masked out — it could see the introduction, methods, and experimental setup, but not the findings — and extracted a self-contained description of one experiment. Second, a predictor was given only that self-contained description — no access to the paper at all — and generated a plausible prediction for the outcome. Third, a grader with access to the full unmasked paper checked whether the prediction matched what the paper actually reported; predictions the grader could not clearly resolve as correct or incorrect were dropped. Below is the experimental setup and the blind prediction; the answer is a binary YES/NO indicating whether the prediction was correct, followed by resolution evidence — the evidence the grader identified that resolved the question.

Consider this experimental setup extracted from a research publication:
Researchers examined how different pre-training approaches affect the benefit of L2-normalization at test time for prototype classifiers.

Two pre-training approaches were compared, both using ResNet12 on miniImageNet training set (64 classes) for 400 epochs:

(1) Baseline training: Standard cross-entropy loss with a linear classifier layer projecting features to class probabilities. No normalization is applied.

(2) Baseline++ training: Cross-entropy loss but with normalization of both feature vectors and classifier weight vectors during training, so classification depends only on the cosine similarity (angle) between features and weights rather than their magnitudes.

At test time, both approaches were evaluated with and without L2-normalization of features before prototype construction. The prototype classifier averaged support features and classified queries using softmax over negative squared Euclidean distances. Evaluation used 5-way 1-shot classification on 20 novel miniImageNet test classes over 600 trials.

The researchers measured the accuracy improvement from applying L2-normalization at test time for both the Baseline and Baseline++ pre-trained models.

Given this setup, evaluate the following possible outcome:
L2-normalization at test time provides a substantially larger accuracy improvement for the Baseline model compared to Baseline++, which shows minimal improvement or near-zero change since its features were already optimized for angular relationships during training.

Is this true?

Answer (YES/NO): NO